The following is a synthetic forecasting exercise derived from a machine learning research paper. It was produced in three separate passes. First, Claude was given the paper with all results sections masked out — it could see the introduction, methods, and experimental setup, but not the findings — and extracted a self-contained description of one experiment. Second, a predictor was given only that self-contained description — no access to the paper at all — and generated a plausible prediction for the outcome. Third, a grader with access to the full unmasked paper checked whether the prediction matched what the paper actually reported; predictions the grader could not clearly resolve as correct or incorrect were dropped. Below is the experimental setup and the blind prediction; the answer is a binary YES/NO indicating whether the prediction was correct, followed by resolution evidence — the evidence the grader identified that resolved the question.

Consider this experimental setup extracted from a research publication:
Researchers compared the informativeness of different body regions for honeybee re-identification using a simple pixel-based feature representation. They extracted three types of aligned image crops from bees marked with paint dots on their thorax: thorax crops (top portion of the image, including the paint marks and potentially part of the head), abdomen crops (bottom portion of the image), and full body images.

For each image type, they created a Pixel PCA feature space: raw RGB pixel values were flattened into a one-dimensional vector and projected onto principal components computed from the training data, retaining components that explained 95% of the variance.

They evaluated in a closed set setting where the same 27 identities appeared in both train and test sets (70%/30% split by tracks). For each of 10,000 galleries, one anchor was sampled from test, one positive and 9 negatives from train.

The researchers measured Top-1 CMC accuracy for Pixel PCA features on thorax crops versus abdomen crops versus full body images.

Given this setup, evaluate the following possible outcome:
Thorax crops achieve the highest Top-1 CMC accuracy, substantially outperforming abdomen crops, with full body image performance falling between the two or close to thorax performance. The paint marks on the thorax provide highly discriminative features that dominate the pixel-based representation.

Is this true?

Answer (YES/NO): YES